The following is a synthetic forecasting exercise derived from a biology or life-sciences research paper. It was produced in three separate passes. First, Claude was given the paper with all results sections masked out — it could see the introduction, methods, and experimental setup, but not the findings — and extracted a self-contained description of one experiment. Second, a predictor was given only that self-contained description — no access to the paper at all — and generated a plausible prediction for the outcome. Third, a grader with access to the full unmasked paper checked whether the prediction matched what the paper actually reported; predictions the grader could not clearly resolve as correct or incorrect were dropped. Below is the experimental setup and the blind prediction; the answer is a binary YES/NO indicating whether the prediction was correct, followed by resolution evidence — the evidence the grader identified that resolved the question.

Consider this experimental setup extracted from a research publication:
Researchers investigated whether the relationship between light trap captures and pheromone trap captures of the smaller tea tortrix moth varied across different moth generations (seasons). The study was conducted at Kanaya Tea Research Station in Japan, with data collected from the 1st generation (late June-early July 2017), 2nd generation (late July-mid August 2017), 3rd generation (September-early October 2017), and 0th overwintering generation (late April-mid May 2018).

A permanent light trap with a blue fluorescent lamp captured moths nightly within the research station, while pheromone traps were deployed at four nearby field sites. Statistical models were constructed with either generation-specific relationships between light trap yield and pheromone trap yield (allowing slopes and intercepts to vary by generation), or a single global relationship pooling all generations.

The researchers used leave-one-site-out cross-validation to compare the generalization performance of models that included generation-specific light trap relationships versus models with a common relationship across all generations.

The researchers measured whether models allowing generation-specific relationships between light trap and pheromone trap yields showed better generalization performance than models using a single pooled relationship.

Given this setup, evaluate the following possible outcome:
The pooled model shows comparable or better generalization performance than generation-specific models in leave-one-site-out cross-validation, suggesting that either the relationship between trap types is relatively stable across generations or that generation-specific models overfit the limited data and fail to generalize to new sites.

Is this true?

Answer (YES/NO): NO